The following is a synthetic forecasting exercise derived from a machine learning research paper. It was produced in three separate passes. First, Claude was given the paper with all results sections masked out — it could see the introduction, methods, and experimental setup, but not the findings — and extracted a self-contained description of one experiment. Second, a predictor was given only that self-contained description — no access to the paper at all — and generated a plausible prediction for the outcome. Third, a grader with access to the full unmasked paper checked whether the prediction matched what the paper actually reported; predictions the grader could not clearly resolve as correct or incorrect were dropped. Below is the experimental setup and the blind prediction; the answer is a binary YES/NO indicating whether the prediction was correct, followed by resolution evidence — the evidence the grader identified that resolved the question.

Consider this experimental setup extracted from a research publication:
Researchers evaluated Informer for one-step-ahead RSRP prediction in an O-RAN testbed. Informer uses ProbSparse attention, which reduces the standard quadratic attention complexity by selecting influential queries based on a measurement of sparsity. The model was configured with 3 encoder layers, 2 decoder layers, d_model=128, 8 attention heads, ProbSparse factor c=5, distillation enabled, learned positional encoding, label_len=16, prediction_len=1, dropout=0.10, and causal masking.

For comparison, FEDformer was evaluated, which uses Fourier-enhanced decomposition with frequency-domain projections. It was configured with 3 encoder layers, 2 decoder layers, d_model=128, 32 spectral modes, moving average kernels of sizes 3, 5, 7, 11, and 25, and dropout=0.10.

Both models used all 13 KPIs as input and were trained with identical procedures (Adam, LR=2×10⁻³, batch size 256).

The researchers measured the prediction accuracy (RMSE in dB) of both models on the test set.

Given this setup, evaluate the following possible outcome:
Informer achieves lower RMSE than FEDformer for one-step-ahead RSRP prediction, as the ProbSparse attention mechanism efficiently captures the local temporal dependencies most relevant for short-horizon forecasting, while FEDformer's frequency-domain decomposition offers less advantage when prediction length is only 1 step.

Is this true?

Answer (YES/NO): YES